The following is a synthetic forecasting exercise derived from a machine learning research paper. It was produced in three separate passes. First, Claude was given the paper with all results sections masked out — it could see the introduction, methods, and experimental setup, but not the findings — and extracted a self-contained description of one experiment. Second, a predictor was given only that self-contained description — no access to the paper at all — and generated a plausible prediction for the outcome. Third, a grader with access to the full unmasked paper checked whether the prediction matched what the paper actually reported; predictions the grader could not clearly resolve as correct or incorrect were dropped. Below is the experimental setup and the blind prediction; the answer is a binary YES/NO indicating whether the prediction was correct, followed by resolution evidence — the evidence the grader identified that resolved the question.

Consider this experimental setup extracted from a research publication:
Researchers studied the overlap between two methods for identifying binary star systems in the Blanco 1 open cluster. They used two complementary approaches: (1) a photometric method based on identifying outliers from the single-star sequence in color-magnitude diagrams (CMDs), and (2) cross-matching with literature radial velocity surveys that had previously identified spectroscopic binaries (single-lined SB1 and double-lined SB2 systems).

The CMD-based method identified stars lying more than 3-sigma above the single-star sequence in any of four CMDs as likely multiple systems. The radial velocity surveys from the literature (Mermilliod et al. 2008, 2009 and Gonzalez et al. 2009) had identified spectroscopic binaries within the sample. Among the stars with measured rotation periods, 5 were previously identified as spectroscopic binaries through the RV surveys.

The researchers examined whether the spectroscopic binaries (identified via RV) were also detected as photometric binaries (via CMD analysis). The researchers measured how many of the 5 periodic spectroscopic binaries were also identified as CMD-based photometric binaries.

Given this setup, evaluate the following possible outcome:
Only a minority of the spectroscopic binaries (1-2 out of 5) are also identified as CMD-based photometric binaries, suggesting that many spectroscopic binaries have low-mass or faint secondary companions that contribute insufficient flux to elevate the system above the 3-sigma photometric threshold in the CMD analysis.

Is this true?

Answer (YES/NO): NO